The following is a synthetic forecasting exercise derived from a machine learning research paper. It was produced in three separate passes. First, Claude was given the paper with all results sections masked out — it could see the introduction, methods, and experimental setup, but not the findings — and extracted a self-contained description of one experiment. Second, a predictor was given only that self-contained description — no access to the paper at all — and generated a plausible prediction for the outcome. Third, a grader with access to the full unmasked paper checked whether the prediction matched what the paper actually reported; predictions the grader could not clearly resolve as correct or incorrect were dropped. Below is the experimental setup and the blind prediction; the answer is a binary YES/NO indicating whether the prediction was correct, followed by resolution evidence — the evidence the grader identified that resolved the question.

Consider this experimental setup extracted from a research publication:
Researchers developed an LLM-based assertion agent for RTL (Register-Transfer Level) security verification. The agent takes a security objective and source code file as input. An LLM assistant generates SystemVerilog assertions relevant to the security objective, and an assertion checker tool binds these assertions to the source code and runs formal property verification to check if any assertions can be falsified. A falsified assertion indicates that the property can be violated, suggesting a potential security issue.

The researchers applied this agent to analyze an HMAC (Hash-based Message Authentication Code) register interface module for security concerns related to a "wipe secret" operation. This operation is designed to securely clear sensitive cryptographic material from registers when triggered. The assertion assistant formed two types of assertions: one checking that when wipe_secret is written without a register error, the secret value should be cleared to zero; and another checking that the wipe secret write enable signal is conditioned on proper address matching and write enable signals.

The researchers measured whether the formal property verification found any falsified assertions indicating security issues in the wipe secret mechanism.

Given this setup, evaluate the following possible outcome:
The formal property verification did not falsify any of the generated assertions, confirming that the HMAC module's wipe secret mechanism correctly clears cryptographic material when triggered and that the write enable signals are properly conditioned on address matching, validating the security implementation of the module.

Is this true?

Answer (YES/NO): YES